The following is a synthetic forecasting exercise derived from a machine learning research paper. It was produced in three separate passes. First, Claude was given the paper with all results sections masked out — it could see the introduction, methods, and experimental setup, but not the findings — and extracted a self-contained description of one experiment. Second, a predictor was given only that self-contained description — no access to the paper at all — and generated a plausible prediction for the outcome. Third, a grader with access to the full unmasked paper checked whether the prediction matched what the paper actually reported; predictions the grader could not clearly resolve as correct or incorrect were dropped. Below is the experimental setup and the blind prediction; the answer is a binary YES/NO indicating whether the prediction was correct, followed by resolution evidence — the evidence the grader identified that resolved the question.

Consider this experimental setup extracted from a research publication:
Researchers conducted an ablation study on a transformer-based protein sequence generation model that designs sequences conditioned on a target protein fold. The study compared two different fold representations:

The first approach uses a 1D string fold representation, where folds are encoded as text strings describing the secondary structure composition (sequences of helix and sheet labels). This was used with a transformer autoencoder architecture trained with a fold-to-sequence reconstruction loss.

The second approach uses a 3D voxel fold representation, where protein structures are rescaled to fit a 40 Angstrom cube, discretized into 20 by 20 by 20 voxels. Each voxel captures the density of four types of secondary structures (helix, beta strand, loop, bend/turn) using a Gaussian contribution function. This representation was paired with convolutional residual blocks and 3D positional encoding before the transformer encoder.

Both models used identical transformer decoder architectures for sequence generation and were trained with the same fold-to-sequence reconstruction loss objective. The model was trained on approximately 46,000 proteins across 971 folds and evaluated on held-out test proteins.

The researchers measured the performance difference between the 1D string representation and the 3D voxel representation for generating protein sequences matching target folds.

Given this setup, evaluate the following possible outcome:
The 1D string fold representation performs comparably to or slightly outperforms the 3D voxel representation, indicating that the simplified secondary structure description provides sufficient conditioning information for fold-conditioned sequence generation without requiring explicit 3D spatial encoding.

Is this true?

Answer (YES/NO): NO